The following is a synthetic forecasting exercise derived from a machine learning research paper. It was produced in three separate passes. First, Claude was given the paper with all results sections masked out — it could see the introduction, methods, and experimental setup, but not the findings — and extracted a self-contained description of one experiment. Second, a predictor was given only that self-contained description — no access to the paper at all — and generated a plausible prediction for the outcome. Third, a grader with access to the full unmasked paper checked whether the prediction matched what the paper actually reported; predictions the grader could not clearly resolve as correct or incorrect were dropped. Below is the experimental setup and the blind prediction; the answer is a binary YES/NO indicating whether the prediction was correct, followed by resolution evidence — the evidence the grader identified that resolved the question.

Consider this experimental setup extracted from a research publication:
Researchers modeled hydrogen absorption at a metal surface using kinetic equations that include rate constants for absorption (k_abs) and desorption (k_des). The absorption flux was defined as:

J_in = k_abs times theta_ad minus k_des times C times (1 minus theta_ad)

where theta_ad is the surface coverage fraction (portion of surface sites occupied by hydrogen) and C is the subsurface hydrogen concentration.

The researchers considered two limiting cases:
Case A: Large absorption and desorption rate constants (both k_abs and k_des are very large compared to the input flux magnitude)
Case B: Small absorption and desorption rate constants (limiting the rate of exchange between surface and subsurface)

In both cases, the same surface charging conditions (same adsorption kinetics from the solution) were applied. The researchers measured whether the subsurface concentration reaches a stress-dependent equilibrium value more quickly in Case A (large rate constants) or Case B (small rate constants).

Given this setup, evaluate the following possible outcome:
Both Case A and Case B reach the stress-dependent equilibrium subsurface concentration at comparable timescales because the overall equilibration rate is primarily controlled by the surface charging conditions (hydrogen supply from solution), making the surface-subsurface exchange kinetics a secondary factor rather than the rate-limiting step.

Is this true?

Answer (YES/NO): NO